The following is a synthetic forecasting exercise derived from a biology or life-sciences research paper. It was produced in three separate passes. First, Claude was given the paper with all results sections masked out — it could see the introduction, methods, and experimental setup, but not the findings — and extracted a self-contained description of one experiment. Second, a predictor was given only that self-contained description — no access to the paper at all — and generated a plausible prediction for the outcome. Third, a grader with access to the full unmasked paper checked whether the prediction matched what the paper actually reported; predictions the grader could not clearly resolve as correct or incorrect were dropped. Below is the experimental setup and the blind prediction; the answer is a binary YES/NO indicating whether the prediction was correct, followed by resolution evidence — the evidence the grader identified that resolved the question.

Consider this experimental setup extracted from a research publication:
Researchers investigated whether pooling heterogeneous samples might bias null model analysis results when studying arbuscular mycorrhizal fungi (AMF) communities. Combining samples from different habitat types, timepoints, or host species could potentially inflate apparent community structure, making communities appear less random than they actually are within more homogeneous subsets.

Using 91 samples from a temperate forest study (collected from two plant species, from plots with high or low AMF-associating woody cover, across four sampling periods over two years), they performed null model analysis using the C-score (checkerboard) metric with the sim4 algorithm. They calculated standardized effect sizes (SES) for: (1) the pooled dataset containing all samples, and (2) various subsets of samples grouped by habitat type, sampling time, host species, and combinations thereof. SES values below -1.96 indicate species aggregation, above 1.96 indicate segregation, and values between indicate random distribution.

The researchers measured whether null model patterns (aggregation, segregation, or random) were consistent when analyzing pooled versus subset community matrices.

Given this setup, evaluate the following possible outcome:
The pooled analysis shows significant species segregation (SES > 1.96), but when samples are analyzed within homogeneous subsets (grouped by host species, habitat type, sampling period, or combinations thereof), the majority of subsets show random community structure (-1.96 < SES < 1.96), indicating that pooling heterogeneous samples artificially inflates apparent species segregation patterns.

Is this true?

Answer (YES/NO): NO